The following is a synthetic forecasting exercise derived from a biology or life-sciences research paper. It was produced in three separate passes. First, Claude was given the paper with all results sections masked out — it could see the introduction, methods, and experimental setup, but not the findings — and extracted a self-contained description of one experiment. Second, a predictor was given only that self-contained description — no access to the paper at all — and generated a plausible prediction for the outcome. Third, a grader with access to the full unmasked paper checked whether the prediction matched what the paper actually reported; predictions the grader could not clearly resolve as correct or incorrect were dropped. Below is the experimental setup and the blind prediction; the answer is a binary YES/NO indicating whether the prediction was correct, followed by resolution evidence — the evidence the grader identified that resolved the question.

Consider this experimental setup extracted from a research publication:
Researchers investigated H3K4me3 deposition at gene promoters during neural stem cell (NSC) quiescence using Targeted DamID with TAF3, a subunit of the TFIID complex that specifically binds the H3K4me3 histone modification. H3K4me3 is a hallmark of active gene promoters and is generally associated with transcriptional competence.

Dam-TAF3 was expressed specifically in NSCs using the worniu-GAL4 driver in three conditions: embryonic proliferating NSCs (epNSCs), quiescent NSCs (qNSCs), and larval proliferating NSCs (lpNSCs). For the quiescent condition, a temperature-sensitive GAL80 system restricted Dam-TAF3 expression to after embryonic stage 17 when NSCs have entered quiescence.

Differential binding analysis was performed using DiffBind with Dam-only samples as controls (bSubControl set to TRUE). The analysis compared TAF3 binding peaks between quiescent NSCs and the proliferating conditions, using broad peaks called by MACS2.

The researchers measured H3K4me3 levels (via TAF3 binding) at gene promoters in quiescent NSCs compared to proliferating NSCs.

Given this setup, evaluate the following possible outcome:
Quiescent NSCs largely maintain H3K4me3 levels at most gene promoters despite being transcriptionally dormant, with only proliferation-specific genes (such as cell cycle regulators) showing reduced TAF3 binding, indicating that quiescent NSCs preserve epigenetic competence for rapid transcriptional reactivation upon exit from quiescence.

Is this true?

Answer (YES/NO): NO